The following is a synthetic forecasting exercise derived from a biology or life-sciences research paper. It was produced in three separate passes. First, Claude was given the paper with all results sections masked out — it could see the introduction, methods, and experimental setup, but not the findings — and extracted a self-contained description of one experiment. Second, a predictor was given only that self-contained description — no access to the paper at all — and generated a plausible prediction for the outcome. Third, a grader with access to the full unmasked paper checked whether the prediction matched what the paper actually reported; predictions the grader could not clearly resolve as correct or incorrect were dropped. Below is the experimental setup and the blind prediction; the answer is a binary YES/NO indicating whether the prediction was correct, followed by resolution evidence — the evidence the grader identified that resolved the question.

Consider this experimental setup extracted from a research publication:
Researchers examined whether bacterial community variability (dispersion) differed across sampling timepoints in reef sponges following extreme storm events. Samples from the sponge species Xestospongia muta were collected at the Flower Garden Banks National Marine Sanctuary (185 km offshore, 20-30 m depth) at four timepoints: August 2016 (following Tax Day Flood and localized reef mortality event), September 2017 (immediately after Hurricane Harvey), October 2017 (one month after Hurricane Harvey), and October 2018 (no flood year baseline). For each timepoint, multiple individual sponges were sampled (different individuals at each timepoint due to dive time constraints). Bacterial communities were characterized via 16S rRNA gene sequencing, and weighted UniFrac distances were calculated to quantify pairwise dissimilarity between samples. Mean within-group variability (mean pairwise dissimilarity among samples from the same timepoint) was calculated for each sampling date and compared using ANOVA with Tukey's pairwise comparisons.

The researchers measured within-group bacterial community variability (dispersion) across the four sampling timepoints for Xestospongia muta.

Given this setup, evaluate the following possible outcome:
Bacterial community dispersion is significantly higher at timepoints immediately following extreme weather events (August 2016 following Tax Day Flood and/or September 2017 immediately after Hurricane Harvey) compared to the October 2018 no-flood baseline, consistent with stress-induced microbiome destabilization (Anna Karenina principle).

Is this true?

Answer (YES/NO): YES